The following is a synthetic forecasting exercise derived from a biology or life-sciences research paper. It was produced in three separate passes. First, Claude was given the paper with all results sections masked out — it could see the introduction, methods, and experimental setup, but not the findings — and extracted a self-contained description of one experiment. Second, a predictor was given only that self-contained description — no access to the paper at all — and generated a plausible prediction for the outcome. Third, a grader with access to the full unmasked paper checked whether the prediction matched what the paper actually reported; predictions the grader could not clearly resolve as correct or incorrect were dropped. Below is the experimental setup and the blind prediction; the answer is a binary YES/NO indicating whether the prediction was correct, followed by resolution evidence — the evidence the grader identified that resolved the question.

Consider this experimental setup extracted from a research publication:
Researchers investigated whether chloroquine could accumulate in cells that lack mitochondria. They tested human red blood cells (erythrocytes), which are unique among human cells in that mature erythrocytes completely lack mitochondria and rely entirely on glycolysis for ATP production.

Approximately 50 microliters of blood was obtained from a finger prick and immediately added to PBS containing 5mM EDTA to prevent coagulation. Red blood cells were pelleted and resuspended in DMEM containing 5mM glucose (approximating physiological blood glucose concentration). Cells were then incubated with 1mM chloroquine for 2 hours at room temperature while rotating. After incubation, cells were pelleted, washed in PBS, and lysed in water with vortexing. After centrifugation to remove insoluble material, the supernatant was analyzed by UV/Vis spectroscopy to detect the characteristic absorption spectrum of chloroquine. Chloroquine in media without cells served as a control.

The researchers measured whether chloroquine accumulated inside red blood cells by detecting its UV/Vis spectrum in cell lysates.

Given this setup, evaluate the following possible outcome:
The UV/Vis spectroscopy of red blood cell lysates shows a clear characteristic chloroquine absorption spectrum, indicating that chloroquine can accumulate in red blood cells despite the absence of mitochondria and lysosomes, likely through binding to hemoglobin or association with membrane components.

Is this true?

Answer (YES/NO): NO